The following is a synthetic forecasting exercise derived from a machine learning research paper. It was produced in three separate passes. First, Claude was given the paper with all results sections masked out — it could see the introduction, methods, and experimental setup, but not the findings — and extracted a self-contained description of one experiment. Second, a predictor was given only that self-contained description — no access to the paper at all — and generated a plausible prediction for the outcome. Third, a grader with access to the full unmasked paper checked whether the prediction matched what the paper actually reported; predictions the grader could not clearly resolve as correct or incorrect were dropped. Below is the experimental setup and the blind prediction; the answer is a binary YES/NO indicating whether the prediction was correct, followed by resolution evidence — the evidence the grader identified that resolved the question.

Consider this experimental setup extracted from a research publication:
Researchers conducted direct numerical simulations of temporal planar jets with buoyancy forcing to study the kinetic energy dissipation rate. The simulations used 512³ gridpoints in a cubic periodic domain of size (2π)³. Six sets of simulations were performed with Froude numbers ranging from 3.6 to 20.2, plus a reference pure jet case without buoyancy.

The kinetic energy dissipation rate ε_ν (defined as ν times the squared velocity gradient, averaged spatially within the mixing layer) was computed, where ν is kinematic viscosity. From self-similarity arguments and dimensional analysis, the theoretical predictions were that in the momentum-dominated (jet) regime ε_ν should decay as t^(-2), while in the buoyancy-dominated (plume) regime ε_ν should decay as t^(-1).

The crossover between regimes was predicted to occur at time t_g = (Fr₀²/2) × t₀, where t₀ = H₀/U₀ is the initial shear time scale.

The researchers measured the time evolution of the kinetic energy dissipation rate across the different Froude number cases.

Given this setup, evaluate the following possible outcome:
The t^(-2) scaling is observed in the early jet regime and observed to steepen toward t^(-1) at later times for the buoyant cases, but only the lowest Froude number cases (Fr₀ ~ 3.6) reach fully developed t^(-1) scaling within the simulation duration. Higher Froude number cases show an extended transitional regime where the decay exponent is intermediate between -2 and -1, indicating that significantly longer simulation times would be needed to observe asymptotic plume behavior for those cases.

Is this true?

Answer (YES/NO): NO